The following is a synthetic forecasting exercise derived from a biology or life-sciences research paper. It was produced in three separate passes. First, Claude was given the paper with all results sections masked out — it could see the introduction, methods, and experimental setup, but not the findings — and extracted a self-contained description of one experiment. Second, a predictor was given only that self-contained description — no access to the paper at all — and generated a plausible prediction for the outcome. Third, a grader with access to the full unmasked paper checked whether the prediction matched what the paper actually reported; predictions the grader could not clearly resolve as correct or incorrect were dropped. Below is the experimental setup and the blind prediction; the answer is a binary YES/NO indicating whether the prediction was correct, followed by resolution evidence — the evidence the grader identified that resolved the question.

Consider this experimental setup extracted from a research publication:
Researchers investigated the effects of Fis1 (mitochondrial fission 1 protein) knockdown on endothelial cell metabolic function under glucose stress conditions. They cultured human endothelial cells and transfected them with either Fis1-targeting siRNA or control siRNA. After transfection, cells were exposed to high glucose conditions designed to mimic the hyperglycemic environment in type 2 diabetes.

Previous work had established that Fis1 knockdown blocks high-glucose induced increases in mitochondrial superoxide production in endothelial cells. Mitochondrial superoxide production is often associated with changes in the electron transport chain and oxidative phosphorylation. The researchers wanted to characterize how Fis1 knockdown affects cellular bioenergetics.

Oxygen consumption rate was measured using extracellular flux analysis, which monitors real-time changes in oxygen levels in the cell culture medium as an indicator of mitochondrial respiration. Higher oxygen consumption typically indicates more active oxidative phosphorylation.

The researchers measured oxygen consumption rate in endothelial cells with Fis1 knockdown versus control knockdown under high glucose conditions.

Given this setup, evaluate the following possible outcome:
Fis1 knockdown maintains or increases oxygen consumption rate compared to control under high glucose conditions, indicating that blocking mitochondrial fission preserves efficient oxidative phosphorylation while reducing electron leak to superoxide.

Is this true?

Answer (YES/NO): YES